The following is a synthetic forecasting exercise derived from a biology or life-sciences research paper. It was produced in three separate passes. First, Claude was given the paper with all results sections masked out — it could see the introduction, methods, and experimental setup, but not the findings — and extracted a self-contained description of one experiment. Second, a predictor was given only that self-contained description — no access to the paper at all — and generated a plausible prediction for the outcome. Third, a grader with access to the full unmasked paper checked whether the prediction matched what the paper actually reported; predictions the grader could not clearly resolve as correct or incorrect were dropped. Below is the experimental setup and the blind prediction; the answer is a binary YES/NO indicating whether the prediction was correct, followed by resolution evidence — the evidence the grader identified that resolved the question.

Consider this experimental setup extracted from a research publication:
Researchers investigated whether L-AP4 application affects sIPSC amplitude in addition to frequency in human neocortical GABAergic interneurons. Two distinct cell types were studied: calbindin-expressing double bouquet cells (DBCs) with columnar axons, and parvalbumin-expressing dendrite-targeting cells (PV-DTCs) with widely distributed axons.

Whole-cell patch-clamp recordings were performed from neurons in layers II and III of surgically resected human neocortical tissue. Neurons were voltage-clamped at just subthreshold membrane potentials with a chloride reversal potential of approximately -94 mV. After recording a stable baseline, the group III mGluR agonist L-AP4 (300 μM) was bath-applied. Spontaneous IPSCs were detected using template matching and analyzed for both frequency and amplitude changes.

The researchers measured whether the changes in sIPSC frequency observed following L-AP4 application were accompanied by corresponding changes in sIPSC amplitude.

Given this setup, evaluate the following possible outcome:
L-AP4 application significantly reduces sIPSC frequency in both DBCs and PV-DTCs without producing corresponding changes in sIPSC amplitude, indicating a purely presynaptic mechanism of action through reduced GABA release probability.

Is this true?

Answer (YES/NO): NO